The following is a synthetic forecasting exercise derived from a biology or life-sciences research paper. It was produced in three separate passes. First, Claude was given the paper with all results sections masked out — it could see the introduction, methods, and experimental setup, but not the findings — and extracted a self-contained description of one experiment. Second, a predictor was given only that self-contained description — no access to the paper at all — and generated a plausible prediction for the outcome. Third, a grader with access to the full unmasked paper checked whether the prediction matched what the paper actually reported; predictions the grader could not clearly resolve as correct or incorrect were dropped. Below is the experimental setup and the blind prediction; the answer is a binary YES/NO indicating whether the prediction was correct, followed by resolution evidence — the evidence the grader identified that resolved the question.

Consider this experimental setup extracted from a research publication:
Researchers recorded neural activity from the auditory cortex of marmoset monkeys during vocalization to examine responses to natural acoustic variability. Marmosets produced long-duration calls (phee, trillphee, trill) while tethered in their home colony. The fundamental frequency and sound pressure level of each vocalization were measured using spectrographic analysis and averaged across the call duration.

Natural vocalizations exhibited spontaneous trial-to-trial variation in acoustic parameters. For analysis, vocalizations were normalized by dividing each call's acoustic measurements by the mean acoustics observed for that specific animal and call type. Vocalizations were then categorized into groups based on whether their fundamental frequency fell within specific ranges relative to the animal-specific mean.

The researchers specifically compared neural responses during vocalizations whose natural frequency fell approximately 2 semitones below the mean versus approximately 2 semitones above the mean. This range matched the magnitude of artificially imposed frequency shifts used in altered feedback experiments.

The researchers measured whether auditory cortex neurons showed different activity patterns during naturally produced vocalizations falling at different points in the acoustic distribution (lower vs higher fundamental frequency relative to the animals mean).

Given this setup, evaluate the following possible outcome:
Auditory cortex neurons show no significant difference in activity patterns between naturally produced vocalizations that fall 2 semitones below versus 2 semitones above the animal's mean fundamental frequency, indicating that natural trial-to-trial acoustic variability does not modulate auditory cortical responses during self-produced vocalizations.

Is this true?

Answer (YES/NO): NO